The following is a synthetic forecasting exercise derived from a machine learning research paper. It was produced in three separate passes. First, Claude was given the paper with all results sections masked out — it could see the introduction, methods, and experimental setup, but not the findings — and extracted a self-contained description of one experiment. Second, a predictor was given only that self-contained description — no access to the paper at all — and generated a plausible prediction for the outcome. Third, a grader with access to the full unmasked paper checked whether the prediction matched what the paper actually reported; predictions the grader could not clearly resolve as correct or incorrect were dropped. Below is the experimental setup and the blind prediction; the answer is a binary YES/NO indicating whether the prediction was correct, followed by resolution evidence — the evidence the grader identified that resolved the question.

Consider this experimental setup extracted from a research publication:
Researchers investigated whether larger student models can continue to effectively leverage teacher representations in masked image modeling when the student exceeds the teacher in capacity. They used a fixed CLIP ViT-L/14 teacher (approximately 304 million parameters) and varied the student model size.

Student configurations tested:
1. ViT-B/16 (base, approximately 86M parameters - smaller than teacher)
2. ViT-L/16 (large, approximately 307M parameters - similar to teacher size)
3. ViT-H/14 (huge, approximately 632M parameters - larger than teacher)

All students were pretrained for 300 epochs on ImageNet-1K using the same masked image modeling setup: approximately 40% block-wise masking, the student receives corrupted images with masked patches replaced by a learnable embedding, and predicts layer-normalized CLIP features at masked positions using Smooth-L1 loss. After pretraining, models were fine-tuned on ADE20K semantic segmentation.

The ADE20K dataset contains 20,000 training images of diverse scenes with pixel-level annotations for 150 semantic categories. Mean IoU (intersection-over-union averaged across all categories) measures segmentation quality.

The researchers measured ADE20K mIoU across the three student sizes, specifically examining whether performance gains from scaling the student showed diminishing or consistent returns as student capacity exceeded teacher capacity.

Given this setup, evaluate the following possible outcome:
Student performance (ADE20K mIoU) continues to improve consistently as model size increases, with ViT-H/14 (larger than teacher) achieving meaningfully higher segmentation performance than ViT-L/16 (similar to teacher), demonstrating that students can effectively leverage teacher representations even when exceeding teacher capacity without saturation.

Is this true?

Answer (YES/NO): NO